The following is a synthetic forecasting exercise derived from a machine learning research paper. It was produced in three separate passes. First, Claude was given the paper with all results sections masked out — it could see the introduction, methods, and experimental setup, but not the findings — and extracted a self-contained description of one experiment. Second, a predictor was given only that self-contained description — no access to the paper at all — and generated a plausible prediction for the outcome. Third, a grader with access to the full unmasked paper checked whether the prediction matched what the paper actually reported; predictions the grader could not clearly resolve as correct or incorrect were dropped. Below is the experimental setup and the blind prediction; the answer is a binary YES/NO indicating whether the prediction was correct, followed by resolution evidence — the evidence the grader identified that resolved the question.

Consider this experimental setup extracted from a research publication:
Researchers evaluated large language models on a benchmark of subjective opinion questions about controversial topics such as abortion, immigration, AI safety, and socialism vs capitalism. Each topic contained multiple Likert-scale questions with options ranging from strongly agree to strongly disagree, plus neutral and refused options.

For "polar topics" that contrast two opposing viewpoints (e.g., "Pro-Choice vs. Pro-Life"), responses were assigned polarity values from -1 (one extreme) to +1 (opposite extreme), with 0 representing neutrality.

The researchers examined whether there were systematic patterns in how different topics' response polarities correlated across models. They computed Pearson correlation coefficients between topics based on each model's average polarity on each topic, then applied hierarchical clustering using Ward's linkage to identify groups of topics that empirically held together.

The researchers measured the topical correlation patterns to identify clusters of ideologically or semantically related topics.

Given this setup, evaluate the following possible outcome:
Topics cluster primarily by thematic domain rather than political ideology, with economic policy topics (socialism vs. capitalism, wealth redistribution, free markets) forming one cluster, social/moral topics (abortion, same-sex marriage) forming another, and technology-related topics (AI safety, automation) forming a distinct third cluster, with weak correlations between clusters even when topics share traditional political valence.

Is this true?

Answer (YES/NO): NO